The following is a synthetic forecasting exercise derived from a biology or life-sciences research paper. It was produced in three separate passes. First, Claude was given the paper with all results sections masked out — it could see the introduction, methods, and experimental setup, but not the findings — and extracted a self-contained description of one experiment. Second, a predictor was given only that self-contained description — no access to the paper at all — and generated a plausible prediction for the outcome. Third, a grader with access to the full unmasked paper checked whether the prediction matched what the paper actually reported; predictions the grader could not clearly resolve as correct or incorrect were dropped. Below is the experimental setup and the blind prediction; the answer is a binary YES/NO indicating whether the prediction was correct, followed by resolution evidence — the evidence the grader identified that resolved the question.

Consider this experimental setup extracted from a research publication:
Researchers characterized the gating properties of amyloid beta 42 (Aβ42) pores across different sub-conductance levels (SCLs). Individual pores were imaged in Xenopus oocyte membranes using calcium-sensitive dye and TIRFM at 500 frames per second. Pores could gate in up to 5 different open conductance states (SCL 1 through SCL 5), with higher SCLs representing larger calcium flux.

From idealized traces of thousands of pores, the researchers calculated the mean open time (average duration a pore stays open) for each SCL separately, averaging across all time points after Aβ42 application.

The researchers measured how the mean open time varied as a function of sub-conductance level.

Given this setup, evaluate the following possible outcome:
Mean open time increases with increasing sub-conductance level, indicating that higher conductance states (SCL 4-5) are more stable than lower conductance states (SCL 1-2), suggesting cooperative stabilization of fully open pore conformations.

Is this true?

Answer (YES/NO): NO